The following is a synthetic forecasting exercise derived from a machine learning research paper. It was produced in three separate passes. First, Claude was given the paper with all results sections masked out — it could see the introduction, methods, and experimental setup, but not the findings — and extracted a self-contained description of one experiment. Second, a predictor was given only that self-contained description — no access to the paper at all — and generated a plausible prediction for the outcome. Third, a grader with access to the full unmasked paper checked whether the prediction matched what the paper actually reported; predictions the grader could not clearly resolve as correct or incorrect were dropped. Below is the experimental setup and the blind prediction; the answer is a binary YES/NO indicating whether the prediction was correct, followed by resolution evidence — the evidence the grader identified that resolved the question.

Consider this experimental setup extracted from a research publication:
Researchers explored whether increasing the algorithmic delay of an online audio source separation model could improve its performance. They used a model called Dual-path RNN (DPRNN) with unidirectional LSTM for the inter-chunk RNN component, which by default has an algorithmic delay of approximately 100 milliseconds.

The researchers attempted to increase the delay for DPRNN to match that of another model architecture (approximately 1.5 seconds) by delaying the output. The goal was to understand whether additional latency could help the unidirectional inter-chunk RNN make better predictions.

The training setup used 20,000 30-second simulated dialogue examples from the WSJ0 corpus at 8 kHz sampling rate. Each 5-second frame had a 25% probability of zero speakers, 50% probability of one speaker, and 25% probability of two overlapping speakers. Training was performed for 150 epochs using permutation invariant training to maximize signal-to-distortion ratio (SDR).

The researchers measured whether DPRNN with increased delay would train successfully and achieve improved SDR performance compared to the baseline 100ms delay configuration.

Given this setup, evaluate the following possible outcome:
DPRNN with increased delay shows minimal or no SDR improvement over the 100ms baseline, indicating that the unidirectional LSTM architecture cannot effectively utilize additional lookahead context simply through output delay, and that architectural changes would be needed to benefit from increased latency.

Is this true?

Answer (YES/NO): NO